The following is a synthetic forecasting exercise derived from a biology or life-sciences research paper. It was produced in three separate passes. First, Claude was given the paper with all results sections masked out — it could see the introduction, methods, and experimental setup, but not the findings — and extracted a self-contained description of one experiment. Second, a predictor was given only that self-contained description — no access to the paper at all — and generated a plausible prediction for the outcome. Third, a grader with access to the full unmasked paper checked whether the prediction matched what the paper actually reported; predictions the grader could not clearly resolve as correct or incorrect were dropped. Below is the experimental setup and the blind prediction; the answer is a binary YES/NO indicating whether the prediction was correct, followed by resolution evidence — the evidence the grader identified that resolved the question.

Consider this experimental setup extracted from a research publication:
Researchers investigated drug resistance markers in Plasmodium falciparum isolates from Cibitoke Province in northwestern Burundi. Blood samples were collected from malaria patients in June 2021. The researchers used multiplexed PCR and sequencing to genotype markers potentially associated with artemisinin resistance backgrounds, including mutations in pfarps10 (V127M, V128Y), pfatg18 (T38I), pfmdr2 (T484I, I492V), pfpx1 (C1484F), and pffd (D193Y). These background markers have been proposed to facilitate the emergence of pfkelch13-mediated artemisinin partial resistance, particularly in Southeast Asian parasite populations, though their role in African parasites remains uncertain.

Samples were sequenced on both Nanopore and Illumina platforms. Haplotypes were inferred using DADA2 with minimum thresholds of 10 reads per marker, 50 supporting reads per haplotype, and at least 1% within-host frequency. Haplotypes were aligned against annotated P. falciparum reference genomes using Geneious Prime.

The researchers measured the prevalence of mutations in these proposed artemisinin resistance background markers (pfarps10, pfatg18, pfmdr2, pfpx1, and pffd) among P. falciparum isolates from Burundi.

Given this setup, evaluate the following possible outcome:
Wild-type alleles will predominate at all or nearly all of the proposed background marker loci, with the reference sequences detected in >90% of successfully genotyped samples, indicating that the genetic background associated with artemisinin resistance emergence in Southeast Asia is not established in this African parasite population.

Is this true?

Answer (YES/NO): NO